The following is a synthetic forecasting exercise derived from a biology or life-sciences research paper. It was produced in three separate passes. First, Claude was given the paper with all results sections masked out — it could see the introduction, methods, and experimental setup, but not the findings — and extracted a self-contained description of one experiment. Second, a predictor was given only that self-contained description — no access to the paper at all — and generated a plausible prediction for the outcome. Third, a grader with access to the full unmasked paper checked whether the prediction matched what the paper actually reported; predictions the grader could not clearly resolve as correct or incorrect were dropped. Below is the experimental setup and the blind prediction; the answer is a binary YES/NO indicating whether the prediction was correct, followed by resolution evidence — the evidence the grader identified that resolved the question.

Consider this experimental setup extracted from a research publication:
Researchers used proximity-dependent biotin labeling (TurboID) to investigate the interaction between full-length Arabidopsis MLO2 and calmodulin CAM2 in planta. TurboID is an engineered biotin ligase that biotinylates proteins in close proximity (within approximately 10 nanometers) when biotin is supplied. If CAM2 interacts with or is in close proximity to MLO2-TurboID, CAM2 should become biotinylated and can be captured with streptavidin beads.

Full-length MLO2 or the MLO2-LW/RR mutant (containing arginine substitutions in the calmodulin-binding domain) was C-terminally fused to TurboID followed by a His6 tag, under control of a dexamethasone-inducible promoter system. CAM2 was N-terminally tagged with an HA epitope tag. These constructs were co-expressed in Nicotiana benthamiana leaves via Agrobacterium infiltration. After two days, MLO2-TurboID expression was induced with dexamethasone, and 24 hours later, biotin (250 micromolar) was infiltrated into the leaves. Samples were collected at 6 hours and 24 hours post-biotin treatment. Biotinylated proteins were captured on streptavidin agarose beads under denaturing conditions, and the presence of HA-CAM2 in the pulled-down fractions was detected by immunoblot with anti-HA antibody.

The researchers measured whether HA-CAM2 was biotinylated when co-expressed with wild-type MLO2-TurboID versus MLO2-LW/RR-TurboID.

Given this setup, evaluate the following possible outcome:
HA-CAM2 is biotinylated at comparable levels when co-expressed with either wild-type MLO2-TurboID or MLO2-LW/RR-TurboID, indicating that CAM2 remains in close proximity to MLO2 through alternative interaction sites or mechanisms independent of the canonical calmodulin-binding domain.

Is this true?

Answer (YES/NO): NO